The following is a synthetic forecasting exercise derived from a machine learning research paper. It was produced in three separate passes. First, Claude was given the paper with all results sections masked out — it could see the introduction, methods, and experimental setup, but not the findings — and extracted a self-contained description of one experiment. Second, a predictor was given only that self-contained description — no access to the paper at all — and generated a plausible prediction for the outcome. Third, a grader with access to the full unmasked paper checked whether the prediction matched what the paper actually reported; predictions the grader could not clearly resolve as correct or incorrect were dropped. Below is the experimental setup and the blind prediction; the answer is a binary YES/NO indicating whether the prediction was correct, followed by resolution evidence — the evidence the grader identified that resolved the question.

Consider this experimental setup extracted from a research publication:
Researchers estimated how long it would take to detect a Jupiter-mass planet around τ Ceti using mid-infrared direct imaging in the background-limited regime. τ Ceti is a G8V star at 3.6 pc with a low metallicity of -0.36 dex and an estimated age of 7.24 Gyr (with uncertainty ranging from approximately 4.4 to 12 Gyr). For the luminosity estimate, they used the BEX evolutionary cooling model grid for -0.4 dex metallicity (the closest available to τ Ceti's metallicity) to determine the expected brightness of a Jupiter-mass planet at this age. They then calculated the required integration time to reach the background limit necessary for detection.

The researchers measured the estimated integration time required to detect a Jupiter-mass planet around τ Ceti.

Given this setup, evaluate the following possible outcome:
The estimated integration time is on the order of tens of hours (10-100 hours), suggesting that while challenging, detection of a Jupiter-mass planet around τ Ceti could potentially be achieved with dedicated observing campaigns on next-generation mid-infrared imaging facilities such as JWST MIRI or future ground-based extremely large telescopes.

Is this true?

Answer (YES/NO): NO